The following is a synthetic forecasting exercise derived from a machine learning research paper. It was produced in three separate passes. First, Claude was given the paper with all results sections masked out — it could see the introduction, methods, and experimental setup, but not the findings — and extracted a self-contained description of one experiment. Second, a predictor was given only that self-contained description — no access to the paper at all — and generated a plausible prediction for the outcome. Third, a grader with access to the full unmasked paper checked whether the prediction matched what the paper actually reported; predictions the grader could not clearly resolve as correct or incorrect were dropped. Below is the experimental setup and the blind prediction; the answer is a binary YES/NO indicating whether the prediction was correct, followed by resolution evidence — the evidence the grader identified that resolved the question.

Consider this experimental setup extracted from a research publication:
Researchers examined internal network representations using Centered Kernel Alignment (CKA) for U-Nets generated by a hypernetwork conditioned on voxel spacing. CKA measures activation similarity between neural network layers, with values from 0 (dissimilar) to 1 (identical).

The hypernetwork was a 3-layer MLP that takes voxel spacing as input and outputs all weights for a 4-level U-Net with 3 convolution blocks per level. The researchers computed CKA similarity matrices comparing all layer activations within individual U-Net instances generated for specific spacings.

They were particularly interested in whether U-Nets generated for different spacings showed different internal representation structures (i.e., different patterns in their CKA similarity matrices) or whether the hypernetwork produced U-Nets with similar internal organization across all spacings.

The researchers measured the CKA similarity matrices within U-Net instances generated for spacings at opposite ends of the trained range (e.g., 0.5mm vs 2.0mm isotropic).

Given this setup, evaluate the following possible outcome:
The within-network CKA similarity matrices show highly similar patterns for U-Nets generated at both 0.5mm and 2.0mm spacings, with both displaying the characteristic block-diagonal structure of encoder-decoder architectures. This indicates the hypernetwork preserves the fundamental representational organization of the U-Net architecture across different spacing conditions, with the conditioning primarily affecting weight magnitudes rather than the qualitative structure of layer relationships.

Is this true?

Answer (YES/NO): NO